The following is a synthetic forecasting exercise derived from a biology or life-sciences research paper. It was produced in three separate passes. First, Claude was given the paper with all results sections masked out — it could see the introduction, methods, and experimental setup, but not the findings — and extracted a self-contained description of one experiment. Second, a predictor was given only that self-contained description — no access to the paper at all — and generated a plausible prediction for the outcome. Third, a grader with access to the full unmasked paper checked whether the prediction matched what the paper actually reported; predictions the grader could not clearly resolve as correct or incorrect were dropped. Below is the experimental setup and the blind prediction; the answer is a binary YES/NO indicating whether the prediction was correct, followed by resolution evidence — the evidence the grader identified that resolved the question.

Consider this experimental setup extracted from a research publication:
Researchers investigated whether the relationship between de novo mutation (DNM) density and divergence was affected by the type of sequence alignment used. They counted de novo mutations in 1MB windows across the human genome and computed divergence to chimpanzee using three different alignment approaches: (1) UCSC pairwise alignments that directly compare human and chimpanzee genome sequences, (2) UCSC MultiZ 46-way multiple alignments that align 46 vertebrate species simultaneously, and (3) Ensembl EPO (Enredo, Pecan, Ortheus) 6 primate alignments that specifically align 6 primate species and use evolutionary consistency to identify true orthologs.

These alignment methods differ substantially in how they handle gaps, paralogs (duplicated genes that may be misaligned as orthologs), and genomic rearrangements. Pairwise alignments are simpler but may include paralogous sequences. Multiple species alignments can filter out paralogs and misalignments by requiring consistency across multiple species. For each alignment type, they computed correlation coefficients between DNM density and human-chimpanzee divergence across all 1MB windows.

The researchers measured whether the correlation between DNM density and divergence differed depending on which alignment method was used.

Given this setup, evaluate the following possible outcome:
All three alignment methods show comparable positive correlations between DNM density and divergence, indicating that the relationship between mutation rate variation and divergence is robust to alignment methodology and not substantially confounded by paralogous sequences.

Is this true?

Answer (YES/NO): NO